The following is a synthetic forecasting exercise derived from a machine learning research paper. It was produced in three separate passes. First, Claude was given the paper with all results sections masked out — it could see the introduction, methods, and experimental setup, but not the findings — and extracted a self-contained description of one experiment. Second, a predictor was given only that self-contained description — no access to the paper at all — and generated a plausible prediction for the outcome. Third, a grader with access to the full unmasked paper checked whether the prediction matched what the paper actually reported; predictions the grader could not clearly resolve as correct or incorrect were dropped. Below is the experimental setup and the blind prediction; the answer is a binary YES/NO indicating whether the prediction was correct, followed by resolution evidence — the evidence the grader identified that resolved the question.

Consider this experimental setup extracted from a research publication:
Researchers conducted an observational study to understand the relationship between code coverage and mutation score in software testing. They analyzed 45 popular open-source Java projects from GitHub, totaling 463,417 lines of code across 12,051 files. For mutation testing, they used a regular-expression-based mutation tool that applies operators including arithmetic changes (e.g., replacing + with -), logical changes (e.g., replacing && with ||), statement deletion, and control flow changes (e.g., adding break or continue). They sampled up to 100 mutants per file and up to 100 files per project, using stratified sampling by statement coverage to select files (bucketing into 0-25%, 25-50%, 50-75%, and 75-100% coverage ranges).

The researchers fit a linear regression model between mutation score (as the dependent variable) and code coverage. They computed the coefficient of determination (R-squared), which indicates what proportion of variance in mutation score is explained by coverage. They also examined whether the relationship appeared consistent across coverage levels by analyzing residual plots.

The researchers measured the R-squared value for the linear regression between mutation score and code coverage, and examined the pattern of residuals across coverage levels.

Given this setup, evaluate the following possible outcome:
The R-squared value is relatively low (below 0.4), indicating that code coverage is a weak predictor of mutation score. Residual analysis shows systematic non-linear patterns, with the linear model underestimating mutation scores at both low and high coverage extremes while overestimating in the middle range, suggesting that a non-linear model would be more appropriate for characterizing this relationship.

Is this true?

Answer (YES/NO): NO